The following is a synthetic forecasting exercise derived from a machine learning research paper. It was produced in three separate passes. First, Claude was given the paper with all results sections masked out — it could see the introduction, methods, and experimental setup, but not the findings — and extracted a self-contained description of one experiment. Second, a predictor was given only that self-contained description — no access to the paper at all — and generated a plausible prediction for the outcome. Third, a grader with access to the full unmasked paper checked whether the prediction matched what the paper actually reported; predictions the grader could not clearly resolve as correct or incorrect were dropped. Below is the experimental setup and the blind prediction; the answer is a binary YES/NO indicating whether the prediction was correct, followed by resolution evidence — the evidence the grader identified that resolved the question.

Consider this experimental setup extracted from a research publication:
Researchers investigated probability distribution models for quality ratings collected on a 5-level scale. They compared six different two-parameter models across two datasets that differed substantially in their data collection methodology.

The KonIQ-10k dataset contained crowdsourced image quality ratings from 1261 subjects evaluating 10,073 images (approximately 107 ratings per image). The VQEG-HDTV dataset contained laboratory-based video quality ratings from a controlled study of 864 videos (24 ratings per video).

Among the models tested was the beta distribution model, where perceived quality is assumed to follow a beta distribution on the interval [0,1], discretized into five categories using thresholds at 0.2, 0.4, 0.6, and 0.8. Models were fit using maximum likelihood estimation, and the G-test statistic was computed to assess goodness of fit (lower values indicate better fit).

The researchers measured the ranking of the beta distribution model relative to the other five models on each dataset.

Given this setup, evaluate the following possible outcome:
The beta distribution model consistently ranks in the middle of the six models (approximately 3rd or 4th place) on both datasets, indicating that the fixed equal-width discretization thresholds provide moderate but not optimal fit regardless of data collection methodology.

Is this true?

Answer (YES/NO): NO